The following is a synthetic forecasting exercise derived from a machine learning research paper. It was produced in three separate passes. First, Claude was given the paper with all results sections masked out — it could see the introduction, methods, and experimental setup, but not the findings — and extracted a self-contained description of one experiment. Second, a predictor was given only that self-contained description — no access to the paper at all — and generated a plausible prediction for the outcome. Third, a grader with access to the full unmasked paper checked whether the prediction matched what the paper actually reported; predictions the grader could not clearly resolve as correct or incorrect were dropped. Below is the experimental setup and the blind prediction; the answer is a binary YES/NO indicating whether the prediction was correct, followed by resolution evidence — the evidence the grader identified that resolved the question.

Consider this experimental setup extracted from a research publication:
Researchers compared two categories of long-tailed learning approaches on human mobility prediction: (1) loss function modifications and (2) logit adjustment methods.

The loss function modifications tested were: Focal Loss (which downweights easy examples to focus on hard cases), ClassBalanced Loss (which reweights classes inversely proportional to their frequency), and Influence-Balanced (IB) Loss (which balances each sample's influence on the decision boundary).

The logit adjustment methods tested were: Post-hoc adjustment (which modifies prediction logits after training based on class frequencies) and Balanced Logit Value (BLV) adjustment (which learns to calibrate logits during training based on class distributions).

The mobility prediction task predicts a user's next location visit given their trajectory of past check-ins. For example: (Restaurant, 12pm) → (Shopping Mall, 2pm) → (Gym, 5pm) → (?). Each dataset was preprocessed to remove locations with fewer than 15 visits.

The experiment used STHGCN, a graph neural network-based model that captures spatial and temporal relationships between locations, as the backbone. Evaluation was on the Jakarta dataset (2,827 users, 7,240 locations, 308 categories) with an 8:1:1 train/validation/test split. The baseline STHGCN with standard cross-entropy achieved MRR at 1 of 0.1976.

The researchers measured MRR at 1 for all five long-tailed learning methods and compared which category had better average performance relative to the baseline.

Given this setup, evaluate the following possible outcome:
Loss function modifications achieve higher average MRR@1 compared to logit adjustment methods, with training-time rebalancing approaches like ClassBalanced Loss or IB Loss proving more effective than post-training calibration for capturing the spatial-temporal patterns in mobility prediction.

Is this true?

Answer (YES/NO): NO